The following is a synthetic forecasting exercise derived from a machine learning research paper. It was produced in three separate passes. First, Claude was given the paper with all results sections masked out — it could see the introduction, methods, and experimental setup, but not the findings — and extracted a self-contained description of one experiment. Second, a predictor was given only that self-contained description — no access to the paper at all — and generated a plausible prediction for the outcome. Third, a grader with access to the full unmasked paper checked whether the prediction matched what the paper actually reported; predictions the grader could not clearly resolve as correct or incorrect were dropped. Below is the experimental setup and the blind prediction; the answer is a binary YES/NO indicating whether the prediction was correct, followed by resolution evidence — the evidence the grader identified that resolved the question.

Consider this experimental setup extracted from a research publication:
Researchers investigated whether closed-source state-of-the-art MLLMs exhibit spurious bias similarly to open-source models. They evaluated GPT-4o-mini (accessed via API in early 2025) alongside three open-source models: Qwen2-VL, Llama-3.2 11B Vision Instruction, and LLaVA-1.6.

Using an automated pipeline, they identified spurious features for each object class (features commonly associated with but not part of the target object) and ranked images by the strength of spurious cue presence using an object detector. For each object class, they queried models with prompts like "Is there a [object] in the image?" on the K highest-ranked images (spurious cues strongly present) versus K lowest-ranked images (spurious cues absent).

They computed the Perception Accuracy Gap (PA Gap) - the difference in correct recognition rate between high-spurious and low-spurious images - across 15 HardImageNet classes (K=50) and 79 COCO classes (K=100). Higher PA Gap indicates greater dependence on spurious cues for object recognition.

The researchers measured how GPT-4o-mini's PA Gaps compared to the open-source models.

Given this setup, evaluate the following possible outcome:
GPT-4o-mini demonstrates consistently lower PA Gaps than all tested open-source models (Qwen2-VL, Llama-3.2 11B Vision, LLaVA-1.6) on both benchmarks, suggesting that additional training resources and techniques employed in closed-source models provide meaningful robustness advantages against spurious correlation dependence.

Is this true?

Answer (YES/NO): NO